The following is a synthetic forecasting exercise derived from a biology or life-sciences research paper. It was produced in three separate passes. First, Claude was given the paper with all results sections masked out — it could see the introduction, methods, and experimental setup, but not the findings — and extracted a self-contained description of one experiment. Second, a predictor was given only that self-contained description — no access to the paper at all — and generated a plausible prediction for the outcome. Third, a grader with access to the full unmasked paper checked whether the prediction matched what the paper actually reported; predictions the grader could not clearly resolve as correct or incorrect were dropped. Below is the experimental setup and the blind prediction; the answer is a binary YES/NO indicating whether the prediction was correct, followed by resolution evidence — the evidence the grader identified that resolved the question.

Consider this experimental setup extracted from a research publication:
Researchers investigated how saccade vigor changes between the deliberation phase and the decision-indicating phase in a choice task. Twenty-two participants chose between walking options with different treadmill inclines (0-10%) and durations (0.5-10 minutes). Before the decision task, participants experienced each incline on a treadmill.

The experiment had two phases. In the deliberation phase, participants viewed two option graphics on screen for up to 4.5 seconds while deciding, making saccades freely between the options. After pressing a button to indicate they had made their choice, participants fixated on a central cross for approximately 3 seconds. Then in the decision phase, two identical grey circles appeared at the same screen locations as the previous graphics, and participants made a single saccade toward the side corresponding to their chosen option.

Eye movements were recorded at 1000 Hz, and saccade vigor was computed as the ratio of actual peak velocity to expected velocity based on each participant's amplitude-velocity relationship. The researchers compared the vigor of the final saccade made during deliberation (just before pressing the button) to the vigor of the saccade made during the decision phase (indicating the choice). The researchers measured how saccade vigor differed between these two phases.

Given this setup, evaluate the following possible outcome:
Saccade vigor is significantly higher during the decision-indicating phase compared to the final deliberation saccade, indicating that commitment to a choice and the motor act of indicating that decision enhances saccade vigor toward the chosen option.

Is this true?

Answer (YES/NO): NO